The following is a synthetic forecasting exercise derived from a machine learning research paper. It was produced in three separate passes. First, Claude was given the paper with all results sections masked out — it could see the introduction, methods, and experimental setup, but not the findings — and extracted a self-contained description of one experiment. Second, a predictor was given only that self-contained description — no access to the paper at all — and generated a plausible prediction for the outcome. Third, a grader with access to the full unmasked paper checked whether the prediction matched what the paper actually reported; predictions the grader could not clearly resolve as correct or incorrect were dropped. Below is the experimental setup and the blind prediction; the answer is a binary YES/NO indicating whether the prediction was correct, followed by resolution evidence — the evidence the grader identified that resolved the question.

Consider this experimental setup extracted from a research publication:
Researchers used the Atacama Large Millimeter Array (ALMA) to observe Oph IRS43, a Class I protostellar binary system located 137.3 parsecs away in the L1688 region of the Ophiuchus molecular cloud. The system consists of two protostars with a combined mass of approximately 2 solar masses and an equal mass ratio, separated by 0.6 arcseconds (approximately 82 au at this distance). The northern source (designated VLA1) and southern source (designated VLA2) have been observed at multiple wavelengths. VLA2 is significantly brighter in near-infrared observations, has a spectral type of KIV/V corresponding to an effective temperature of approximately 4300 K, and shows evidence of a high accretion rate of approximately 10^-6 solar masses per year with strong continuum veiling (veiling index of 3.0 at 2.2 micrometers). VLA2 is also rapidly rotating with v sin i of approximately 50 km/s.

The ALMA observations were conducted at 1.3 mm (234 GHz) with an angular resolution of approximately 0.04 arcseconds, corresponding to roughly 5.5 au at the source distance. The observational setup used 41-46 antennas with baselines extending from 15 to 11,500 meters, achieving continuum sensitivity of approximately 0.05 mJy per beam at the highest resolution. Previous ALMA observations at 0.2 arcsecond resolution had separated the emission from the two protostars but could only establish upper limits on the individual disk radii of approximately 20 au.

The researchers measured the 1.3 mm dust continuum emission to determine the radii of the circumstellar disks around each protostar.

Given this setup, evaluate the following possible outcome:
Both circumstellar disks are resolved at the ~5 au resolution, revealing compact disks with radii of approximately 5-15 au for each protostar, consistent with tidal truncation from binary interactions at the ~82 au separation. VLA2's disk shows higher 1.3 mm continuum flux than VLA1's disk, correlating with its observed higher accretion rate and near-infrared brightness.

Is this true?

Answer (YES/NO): NO